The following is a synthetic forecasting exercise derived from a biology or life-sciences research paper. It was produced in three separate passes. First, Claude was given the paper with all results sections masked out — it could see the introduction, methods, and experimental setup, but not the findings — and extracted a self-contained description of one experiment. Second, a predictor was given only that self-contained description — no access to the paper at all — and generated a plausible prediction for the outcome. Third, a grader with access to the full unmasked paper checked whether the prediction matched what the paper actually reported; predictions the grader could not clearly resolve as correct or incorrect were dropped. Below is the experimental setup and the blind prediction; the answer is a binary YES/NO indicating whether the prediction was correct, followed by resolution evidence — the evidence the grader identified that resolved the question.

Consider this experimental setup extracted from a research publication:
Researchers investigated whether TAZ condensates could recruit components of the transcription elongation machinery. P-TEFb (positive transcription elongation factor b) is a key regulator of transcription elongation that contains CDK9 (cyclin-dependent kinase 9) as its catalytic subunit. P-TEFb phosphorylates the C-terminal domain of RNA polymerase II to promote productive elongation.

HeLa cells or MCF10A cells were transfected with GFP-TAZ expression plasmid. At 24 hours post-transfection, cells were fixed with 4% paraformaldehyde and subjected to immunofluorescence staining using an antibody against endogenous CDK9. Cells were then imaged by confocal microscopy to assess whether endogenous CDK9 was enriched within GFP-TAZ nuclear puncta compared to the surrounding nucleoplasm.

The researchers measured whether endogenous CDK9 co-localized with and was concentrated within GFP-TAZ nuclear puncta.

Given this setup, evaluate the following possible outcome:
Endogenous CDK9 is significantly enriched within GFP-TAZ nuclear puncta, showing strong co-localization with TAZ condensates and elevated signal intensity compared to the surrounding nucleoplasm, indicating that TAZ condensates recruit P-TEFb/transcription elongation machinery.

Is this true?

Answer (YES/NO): YES